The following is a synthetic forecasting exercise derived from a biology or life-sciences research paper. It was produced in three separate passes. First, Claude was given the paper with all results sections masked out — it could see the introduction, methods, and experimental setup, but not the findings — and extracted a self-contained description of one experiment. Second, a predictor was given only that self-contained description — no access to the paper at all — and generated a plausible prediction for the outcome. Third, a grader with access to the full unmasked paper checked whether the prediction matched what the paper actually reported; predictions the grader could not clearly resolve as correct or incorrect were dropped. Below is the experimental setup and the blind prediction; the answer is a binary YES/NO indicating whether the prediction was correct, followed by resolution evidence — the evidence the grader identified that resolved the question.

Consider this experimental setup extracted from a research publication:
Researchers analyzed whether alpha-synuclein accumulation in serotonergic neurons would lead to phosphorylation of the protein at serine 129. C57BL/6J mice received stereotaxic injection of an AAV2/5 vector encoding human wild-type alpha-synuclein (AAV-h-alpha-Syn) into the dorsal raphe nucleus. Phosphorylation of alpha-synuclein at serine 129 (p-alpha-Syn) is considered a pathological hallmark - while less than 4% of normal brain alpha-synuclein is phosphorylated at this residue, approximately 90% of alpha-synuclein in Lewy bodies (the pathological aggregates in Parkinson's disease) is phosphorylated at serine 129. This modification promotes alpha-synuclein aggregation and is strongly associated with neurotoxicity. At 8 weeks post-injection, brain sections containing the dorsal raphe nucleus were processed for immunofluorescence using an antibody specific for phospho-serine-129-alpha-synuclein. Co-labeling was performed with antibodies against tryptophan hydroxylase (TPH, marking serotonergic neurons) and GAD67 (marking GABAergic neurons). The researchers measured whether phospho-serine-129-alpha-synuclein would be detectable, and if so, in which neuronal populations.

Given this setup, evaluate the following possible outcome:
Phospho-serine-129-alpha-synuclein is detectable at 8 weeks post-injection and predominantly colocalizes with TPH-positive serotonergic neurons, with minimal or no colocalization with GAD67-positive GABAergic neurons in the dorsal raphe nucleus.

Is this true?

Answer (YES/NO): YES